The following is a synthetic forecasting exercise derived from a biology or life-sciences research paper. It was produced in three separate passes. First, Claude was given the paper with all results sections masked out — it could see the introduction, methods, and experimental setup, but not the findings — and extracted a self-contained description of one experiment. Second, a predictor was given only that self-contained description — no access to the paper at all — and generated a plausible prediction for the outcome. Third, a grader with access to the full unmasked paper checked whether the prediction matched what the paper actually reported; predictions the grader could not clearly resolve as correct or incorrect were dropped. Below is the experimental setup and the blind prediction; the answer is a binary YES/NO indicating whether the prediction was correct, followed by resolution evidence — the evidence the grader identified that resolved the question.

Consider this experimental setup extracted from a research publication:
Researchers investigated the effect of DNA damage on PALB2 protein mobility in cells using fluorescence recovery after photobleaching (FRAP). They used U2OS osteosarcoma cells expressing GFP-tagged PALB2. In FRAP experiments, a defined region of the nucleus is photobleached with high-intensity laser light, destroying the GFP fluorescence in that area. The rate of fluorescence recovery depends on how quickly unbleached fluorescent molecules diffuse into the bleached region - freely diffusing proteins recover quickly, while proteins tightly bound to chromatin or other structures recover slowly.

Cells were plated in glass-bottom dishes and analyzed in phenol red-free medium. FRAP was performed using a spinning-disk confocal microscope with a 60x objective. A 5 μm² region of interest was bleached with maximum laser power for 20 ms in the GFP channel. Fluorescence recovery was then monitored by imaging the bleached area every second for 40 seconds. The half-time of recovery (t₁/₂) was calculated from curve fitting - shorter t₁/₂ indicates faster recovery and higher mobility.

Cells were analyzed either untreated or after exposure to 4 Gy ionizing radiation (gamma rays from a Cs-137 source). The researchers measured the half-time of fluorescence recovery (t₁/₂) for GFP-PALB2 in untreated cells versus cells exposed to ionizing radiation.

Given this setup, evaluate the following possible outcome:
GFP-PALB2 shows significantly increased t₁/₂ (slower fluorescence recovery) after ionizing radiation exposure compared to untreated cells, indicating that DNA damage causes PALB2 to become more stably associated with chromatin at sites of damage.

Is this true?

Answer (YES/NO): NO